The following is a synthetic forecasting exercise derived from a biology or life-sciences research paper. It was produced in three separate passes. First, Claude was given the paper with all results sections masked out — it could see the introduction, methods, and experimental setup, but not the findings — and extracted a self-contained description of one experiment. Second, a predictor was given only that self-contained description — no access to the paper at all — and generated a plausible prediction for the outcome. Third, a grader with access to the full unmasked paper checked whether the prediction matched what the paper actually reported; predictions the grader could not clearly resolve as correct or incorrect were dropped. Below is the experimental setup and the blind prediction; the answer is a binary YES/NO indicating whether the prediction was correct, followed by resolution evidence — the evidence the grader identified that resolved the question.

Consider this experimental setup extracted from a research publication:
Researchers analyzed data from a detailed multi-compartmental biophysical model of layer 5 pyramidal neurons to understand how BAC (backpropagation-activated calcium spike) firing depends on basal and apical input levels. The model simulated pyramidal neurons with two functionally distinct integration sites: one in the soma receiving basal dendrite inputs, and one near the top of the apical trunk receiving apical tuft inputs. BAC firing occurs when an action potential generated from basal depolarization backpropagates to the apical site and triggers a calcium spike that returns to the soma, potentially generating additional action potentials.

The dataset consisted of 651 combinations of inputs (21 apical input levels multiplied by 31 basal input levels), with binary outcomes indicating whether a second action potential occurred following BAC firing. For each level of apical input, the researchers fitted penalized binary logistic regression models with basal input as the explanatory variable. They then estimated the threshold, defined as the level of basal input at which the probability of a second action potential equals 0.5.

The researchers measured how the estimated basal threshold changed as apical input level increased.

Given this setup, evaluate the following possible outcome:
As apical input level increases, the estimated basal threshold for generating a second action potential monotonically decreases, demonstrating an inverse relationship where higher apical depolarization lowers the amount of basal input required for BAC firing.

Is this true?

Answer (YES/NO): YES